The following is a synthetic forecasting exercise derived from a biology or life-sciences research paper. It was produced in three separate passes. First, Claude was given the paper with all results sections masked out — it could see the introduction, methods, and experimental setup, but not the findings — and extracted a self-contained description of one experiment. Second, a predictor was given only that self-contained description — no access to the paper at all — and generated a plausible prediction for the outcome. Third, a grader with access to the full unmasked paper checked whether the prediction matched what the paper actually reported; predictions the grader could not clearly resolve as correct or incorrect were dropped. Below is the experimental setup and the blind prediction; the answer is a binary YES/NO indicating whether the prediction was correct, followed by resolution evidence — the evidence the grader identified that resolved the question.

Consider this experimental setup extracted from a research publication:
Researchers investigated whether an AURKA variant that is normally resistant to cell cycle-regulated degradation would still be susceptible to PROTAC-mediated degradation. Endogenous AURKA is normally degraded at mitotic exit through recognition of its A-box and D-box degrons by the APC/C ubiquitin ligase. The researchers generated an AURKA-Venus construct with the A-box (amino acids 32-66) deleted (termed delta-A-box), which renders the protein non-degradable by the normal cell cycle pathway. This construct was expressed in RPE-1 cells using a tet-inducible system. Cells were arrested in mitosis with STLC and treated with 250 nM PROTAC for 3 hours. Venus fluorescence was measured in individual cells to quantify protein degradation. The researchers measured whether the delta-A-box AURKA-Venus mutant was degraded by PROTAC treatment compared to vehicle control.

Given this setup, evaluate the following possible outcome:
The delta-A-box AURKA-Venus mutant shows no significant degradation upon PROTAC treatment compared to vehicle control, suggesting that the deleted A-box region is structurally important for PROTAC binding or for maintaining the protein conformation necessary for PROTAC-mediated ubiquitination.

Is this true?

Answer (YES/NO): NO